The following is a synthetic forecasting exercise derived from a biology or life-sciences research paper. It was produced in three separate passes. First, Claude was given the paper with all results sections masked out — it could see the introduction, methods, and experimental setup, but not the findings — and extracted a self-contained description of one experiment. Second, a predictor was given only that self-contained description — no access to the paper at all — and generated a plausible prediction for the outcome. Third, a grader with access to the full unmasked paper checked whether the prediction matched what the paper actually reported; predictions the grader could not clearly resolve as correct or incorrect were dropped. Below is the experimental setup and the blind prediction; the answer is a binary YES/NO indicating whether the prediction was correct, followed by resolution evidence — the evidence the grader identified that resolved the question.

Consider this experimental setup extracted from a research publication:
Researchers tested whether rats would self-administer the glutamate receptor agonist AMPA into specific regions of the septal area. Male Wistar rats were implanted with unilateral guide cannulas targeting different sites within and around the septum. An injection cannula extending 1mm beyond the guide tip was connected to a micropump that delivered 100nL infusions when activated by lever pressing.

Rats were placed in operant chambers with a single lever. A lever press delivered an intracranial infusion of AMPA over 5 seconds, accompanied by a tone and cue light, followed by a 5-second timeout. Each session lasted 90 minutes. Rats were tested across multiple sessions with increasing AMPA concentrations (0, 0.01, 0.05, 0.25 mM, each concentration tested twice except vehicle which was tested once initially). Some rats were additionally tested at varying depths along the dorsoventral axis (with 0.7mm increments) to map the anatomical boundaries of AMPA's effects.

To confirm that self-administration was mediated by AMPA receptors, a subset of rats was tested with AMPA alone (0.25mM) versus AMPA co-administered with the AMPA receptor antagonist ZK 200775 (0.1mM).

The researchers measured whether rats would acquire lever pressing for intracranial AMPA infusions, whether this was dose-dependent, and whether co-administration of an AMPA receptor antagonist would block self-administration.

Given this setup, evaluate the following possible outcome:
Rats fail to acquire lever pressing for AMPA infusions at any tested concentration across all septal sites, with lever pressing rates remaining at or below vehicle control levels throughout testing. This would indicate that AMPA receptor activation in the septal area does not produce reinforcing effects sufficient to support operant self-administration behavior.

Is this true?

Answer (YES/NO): NO